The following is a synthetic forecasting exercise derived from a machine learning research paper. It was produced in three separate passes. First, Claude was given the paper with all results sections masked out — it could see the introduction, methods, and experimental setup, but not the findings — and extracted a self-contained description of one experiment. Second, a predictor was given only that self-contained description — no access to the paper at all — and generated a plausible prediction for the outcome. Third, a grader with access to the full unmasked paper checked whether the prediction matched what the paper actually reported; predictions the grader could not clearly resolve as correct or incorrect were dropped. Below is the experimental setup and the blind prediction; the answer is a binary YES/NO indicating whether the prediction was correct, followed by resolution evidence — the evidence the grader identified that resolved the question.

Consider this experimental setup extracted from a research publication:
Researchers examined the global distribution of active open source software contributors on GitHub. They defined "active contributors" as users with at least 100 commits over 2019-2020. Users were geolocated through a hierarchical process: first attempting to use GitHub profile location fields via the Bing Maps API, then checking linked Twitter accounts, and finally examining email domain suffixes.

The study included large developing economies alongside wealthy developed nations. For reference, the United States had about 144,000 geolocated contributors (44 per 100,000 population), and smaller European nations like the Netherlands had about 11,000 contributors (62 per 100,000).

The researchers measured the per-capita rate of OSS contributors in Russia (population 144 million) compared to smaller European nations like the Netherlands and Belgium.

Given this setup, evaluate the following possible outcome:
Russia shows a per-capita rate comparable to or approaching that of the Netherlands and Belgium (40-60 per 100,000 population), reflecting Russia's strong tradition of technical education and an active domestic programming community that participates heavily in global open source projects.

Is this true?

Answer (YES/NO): NO